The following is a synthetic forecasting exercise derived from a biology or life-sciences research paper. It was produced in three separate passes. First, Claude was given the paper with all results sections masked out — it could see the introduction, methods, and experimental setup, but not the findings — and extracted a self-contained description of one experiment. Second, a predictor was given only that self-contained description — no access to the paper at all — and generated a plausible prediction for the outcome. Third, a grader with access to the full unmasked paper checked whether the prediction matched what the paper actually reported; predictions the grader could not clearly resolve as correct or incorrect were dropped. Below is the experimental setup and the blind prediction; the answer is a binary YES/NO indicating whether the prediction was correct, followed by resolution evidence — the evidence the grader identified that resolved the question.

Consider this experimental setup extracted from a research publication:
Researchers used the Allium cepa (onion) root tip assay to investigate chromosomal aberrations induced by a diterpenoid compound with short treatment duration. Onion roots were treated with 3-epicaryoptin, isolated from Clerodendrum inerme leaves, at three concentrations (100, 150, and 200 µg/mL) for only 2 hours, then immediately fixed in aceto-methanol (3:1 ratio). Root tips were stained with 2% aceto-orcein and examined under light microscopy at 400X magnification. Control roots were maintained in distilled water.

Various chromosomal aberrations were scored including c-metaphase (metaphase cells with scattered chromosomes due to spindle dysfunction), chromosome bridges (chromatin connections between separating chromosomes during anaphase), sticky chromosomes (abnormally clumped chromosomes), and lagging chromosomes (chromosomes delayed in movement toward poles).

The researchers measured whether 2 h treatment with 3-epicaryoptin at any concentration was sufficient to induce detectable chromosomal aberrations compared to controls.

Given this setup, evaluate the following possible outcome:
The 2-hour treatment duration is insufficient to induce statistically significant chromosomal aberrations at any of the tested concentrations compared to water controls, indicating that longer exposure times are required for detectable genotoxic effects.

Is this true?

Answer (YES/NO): NO